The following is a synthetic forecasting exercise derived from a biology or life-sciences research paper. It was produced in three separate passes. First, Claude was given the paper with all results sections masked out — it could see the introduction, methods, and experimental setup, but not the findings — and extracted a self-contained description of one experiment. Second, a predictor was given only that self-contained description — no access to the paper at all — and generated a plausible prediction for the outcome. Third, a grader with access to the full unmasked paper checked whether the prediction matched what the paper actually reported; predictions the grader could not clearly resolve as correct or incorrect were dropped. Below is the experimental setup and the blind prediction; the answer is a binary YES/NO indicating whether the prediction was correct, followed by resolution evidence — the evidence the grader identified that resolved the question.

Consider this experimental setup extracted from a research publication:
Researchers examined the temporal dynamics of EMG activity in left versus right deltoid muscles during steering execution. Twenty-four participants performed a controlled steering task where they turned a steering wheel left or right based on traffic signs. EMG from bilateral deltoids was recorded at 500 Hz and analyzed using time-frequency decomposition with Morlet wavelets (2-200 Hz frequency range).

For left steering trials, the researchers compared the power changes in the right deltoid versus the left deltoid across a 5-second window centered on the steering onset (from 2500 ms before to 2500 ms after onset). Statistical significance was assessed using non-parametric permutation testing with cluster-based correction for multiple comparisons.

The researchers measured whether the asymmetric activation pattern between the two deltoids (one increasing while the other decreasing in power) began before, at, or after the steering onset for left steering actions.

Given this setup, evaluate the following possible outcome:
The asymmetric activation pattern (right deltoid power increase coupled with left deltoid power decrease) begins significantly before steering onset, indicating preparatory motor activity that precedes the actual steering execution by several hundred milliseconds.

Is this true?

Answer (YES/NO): YES